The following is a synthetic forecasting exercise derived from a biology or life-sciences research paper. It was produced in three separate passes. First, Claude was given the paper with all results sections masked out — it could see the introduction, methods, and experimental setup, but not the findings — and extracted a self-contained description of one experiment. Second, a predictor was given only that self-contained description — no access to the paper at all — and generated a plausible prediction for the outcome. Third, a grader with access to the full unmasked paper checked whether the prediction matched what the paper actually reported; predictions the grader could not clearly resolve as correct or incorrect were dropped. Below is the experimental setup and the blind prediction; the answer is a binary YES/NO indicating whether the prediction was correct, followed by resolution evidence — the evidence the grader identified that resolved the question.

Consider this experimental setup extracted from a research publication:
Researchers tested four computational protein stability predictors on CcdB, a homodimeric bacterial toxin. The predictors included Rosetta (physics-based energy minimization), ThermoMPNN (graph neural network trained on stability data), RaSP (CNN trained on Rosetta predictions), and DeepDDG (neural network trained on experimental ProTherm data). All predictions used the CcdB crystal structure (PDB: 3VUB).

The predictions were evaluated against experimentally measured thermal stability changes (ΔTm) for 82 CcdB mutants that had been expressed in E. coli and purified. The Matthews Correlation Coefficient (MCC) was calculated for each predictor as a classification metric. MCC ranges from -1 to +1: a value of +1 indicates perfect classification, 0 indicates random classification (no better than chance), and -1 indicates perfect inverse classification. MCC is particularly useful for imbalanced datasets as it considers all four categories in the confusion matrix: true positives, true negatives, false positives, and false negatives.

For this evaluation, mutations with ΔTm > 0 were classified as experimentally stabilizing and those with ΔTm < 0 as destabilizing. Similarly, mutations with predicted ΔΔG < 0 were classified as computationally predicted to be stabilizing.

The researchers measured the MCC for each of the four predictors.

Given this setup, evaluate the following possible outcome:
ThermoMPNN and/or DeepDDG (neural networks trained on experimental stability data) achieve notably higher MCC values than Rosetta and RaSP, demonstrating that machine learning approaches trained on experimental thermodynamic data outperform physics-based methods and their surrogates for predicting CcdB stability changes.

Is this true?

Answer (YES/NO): YES